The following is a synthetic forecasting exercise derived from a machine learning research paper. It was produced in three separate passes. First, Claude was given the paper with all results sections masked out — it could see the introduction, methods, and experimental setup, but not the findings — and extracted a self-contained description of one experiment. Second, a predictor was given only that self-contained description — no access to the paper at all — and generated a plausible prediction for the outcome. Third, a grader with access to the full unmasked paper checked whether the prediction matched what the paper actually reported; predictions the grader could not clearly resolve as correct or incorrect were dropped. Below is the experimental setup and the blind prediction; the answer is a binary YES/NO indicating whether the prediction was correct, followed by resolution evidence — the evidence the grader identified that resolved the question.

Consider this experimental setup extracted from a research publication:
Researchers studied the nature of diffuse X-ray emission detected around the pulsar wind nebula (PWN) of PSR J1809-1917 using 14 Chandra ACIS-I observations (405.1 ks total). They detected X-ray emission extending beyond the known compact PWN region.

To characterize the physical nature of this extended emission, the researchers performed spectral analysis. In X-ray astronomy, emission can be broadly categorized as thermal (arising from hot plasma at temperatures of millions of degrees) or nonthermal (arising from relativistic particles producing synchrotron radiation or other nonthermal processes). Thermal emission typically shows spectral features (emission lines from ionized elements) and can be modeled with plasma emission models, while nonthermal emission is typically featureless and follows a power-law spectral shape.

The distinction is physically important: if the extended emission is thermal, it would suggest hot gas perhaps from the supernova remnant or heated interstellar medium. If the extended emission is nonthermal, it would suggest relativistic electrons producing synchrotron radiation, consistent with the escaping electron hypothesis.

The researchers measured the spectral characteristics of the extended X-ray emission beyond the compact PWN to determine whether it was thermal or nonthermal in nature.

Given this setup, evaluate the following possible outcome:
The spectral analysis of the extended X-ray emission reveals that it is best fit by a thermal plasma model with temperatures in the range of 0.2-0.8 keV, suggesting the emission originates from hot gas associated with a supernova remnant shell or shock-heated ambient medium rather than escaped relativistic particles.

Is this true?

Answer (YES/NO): NO